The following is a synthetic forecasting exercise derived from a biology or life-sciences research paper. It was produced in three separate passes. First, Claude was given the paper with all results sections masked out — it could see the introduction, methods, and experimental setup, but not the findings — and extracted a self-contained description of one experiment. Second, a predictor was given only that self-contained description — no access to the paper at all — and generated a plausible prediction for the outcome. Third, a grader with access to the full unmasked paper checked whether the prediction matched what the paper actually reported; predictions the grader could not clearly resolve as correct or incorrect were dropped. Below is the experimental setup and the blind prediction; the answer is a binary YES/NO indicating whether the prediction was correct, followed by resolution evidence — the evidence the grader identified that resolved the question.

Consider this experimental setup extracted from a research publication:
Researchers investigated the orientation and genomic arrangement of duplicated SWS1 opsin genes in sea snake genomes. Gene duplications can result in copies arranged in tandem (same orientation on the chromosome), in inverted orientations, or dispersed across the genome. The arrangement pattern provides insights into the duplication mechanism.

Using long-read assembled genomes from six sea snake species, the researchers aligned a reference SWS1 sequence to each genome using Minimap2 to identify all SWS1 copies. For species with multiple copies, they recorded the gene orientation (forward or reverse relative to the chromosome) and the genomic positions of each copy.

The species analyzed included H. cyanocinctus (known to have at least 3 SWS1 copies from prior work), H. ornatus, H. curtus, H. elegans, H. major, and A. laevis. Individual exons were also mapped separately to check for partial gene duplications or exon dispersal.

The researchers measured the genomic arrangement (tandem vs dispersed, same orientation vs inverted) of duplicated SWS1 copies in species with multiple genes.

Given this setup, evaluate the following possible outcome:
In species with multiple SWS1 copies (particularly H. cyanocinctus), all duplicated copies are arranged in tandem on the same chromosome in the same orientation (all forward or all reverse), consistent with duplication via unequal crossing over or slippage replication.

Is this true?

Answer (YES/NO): NO